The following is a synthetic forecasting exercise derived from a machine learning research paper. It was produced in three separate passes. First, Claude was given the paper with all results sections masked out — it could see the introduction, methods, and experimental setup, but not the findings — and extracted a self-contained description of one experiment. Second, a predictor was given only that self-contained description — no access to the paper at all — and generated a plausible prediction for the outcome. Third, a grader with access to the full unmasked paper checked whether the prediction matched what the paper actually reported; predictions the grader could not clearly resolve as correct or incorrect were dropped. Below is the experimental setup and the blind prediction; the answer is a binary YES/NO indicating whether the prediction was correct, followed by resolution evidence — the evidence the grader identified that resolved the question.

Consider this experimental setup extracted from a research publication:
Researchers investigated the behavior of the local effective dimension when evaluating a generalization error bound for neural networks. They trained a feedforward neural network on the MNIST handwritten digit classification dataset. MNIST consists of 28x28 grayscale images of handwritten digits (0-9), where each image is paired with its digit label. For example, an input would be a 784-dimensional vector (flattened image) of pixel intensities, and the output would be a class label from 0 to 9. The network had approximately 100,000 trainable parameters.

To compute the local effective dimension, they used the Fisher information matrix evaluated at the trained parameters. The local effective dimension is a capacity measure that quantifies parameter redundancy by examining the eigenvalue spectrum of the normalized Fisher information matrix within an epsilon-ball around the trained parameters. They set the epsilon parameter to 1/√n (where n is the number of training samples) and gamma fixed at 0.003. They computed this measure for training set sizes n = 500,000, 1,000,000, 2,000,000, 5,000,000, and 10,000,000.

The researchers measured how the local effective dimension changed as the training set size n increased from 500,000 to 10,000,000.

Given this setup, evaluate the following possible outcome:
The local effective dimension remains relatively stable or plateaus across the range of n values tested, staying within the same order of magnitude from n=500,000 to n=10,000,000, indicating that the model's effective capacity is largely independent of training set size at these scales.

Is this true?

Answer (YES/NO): NO